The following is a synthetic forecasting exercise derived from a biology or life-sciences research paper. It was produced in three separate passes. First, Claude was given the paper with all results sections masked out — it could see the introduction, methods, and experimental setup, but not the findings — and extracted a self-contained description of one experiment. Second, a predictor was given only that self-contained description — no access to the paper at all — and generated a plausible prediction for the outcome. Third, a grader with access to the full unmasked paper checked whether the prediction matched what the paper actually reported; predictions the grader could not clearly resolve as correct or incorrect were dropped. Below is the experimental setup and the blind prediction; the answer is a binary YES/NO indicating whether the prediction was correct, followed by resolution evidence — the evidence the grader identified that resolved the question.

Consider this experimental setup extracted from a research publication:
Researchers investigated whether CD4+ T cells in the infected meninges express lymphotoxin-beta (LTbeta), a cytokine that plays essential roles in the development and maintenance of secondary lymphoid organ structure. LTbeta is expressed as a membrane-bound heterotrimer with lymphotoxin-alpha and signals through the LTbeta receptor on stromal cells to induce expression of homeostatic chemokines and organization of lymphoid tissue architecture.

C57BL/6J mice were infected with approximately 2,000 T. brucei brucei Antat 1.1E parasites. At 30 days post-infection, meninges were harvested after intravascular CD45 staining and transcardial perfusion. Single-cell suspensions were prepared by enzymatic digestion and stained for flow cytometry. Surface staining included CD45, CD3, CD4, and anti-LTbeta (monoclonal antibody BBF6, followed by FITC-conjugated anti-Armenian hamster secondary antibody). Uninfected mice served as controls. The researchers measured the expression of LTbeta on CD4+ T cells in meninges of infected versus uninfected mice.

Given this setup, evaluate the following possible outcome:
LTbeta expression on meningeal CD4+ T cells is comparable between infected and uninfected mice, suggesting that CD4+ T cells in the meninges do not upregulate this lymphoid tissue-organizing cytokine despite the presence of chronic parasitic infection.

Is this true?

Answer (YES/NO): NO